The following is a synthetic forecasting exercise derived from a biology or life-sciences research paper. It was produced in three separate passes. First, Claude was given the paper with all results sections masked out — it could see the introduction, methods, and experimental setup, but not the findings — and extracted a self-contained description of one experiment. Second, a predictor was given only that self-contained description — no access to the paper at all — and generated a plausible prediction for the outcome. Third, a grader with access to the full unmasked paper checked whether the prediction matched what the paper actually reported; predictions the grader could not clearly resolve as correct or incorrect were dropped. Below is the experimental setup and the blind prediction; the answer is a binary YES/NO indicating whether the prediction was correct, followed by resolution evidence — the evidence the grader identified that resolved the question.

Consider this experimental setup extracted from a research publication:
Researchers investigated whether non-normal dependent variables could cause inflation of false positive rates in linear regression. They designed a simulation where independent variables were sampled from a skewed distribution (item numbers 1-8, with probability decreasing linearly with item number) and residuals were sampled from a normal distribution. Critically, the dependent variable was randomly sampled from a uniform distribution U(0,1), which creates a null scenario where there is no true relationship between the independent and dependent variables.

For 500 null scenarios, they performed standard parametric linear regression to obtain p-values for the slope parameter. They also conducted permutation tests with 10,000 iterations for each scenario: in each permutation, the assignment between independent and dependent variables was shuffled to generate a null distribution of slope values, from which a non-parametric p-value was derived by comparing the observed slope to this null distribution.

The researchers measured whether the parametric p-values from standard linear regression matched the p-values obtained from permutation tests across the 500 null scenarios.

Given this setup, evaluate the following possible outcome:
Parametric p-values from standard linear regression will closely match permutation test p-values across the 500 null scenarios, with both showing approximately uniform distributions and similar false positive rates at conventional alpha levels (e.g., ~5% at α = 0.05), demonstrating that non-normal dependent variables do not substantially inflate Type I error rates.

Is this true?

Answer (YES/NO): YES